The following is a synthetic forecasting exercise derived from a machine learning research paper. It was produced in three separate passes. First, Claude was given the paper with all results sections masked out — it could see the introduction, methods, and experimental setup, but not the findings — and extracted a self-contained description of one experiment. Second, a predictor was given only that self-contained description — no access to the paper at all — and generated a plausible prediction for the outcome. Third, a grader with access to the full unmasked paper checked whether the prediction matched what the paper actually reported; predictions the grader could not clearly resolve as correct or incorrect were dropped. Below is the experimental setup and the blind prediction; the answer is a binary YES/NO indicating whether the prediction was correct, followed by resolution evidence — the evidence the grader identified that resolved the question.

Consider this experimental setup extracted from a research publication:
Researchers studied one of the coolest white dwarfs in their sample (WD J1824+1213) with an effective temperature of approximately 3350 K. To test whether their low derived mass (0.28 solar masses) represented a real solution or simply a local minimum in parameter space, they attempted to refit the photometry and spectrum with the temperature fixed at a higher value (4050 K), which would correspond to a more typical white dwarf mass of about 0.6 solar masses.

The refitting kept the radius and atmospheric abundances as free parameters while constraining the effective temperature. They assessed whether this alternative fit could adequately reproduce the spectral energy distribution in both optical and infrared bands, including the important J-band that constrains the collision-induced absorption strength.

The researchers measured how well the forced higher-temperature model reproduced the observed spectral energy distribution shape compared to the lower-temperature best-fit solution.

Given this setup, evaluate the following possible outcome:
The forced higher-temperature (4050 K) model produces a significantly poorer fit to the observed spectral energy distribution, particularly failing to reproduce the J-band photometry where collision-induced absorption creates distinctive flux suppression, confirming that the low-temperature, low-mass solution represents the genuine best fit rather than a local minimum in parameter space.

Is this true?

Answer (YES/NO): YES